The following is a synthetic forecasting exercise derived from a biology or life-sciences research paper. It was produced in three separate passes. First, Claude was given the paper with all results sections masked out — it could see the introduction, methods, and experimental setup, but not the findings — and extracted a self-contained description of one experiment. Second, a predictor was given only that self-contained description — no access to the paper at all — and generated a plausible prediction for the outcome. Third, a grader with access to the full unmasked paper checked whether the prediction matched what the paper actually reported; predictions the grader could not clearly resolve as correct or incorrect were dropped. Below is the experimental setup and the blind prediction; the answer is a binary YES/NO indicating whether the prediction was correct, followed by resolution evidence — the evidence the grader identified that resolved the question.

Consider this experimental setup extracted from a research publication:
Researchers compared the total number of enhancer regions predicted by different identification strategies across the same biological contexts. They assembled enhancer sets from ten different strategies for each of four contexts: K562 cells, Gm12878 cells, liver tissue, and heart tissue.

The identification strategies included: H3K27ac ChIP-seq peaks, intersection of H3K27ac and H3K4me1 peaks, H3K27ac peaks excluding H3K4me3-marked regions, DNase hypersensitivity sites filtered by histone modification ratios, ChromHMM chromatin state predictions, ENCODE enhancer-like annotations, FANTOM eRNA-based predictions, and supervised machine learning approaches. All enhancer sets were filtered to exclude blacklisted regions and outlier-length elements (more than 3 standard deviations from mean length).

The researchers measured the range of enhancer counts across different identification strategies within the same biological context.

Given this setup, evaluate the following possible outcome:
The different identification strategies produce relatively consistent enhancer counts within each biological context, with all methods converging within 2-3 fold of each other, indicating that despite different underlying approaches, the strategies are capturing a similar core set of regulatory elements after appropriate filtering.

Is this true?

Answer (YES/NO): NO